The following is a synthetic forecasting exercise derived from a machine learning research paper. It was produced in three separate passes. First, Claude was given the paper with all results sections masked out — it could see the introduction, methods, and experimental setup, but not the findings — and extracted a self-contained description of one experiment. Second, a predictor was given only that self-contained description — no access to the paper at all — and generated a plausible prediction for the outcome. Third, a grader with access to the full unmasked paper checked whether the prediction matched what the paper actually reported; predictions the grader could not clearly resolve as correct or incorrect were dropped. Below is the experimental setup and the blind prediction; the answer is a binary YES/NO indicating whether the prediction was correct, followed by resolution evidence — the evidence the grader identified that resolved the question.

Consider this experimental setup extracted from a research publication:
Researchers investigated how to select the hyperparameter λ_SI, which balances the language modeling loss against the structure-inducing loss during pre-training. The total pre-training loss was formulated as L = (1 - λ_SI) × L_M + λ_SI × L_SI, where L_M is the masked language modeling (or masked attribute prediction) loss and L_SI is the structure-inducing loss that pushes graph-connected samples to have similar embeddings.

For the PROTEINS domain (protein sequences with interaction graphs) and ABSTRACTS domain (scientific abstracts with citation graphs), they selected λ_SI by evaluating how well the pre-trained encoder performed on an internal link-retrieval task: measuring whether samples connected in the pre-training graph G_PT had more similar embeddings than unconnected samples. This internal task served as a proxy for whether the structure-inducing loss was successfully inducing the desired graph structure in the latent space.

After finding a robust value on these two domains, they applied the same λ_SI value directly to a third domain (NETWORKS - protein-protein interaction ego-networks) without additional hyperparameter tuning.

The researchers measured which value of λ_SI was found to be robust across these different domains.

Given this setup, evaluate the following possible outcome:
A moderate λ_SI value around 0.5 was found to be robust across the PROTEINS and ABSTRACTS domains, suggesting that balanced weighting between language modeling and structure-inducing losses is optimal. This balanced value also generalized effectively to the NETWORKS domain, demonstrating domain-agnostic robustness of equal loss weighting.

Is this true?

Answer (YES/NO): NO